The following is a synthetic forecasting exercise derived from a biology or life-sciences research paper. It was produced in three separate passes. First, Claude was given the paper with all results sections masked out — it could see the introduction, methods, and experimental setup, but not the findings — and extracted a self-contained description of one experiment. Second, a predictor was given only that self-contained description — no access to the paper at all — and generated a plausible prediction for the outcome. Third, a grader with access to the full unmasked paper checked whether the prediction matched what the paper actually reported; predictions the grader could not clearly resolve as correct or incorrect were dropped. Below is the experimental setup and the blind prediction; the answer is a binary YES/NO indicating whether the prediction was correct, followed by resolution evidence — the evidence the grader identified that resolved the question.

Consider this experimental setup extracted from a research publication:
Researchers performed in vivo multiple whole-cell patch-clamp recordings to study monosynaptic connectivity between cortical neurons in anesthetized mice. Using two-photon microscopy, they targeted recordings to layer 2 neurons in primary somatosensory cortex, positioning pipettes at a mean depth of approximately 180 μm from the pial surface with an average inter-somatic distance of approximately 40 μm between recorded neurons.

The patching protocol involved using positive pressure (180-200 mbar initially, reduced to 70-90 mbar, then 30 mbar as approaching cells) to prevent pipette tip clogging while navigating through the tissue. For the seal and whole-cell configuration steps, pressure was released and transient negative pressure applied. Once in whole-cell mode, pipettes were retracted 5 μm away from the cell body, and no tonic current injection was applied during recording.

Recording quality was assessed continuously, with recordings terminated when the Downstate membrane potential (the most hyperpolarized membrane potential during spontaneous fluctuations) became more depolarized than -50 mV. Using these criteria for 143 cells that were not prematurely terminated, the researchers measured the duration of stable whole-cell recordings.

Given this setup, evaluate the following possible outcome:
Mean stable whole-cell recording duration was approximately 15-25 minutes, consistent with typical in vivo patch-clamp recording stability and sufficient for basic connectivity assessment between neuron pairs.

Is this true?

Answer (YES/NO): YES